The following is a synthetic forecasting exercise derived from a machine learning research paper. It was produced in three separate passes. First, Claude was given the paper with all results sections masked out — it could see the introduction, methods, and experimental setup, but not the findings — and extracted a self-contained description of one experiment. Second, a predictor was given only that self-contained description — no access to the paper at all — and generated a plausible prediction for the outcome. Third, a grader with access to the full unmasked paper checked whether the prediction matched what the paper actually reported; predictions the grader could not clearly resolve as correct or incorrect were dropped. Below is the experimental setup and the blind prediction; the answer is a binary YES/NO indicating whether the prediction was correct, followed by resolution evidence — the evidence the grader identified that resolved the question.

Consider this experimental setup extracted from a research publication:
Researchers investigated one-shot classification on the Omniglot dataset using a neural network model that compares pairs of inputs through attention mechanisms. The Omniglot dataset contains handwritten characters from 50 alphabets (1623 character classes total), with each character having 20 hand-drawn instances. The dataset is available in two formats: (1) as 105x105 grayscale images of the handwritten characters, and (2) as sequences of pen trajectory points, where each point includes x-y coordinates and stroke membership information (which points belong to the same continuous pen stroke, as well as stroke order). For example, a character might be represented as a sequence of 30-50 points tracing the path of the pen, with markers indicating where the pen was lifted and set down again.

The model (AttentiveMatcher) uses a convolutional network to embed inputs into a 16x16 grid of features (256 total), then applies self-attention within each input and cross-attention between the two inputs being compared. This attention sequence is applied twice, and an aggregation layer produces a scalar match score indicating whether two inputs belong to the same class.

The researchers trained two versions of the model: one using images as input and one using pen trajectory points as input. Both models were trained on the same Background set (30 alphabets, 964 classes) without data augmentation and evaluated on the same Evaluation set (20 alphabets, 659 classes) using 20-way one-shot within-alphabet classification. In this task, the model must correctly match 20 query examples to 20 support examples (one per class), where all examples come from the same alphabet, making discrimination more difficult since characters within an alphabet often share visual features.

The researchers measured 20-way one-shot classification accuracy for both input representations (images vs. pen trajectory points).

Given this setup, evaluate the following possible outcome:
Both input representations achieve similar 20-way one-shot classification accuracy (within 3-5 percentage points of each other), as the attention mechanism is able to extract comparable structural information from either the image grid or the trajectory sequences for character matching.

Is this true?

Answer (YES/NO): NO